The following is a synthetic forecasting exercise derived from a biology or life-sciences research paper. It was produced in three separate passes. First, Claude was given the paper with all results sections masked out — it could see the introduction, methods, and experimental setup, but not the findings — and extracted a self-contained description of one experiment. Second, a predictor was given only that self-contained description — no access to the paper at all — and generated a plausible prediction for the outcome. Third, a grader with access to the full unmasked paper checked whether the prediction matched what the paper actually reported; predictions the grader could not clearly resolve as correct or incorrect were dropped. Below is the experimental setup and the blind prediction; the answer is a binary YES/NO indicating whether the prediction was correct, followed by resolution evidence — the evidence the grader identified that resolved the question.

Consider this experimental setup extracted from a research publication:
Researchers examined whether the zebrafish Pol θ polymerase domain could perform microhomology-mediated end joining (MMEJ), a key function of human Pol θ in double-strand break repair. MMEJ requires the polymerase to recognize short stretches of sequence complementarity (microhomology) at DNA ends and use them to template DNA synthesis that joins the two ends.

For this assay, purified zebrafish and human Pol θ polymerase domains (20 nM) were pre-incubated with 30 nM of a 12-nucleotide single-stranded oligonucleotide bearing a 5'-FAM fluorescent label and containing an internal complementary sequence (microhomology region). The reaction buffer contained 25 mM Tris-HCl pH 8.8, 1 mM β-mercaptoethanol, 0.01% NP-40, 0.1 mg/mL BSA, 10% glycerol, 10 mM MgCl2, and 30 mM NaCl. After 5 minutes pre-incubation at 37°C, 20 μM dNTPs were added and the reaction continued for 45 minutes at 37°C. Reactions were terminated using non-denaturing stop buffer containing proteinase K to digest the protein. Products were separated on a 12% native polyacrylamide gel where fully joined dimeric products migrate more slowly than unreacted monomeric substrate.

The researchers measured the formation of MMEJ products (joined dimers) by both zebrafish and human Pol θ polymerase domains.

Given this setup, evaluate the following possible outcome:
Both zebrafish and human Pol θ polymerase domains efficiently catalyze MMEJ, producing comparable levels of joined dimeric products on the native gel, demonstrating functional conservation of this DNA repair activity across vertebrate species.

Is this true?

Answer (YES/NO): YES